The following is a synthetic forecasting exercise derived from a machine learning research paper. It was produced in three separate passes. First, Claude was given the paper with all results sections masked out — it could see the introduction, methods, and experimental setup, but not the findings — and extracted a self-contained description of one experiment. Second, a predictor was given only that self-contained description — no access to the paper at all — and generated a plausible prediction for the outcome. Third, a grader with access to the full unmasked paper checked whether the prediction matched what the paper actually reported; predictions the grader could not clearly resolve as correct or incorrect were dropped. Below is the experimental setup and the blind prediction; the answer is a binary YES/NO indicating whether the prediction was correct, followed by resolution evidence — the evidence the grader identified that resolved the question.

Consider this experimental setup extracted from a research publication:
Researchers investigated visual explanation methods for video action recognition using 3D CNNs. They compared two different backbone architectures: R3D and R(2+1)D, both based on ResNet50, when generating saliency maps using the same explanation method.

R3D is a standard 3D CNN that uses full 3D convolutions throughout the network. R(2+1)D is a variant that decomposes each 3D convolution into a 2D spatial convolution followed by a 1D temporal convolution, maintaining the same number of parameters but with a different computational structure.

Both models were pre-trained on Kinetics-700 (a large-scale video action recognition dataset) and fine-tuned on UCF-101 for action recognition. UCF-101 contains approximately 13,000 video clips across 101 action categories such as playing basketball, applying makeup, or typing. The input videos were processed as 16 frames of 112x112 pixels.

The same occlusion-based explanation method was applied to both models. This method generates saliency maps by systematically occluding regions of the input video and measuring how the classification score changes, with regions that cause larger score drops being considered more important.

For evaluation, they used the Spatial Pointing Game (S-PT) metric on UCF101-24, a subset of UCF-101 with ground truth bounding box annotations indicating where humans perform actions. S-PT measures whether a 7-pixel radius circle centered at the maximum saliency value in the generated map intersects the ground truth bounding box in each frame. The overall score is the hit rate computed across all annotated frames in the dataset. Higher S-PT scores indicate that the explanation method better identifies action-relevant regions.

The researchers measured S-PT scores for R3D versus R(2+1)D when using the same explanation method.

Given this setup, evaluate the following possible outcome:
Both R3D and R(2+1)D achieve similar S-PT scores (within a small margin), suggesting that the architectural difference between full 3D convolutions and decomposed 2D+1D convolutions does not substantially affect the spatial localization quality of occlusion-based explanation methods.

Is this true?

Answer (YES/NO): NO